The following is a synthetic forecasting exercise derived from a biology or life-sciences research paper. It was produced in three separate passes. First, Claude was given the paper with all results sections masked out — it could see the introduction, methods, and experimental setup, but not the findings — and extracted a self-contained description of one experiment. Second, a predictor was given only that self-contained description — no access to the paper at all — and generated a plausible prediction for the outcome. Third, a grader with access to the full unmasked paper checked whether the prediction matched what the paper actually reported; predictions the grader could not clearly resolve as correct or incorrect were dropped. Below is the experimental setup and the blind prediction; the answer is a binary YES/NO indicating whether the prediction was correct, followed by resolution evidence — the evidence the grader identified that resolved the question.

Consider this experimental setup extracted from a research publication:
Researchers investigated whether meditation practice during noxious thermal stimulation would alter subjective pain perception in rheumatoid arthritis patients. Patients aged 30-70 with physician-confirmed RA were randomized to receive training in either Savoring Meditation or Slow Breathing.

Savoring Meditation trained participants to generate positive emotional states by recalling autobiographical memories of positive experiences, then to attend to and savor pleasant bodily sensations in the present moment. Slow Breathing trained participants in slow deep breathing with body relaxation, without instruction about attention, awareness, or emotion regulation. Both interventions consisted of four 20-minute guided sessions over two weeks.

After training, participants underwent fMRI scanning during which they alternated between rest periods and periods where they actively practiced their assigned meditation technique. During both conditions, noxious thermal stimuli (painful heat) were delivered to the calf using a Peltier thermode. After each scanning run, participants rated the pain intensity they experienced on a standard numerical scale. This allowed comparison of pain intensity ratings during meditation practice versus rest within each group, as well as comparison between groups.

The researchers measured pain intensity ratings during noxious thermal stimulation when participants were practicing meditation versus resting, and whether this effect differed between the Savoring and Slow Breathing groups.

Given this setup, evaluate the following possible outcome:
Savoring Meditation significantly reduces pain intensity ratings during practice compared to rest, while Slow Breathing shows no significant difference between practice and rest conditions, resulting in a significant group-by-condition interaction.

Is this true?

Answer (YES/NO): NO